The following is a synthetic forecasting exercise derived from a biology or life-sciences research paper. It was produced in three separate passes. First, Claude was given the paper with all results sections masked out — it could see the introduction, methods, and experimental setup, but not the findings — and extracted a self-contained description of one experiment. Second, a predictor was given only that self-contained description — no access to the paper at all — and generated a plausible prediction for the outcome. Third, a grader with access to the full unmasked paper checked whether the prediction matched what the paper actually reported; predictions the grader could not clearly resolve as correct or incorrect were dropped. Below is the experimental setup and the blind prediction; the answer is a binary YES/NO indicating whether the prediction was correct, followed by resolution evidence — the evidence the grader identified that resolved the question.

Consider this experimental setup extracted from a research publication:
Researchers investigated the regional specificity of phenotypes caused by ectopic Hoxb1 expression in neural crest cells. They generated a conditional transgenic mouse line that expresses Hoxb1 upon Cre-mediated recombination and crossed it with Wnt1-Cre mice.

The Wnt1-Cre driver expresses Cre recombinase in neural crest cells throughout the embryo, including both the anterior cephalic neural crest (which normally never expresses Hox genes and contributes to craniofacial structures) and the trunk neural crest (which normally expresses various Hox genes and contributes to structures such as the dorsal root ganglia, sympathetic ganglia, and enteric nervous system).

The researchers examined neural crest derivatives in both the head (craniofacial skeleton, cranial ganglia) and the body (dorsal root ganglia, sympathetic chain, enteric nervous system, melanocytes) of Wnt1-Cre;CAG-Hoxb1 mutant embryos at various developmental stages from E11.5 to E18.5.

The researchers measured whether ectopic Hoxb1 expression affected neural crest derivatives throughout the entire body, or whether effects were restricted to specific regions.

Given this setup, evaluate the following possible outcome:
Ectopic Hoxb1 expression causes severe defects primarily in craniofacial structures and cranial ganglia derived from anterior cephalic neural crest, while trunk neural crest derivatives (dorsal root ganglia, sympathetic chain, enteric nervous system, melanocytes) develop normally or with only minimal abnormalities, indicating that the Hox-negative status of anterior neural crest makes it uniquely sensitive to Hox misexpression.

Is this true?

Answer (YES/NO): YES